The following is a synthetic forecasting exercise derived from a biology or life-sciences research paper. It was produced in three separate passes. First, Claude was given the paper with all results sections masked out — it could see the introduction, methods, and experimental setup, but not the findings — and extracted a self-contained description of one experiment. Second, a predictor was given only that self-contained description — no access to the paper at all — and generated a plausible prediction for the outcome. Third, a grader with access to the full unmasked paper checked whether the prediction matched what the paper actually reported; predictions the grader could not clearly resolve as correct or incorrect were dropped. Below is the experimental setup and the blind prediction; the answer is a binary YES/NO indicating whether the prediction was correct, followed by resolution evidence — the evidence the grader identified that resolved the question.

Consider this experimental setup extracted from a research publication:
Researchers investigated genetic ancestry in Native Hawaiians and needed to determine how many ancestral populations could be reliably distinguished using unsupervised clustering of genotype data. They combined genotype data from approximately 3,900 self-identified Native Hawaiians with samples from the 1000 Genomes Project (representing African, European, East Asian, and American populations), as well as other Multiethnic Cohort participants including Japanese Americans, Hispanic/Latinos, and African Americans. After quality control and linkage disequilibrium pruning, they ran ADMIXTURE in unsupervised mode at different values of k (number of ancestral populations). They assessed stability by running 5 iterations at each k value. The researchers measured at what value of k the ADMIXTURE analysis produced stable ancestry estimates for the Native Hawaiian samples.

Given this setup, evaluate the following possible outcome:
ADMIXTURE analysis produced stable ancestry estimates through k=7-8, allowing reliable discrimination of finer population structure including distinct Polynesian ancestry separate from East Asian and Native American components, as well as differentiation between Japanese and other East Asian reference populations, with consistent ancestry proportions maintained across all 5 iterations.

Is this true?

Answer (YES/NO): NO